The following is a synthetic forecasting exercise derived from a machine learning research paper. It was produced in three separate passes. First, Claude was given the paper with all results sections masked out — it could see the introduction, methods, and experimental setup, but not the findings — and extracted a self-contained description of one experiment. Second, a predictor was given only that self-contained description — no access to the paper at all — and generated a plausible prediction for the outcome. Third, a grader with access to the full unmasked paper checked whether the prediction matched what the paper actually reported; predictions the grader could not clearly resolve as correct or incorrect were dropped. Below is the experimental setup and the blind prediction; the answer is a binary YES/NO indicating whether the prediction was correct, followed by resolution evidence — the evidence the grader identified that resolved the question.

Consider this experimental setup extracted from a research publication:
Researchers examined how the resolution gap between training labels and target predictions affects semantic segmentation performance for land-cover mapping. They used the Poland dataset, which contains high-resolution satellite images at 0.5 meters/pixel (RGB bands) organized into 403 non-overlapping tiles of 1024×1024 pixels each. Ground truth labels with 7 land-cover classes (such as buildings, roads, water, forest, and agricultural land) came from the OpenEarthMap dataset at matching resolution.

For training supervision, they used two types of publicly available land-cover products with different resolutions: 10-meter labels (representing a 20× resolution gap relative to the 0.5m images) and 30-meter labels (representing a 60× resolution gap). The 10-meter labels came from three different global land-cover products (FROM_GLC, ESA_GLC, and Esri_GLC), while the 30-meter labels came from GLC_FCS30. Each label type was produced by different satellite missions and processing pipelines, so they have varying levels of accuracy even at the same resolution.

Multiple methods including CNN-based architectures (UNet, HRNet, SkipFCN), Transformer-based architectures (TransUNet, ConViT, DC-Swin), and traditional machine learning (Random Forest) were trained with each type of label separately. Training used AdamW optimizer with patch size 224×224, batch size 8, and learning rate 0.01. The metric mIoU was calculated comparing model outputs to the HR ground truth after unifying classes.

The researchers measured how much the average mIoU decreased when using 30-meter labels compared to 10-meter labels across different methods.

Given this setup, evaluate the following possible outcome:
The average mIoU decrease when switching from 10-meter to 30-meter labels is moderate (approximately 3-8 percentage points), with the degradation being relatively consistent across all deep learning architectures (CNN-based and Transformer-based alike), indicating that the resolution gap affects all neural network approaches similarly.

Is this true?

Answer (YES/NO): NO